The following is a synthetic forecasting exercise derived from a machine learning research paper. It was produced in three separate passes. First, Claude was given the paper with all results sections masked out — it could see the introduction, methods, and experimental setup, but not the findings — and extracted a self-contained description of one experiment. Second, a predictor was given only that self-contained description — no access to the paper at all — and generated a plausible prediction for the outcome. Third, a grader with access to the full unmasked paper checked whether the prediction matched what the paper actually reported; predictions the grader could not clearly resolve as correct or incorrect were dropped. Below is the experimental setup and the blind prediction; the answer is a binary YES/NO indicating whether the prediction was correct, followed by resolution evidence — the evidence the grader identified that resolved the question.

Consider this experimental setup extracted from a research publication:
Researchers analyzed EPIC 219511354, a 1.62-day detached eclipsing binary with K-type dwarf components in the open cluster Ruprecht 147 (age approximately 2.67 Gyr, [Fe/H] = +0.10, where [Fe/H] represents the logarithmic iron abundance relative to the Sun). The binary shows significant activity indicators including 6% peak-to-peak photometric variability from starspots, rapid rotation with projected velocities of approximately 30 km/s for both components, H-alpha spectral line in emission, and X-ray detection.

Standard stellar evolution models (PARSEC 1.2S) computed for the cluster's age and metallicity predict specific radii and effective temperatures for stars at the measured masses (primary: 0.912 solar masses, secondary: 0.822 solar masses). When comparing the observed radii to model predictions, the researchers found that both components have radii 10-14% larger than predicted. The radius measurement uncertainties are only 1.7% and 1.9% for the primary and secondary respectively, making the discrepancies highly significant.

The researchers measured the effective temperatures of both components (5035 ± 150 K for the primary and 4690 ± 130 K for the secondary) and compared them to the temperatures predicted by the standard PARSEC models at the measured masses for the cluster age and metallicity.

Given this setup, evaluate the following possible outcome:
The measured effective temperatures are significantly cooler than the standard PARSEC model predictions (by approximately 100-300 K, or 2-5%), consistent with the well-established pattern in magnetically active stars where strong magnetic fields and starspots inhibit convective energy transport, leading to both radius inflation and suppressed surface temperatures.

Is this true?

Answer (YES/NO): NO